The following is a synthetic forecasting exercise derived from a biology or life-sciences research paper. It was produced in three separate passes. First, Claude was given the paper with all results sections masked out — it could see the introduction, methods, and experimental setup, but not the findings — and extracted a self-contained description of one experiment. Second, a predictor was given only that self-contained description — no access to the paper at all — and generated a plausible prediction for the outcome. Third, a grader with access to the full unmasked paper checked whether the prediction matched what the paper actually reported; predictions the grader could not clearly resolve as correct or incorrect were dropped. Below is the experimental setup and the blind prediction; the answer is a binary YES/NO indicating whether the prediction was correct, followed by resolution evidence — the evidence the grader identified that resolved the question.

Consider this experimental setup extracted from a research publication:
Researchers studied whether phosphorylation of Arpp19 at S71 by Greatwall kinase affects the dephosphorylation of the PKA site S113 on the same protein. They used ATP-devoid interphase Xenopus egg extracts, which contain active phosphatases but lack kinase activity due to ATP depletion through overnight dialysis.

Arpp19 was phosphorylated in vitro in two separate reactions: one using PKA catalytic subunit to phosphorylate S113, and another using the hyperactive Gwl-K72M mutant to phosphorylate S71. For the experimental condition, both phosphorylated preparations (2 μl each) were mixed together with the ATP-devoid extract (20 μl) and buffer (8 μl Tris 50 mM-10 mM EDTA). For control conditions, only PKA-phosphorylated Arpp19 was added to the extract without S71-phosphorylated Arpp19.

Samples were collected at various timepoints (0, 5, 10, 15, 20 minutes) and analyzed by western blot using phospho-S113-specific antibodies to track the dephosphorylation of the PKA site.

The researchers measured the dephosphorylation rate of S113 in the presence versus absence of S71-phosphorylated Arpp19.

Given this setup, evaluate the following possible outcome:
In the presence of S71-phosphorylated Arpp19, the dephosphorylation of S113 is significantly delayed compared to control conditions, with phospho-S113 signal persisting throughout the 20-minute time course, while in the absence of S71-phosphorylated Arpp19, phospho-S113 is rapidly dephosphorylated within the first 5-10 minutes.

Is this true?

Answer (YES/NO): YES